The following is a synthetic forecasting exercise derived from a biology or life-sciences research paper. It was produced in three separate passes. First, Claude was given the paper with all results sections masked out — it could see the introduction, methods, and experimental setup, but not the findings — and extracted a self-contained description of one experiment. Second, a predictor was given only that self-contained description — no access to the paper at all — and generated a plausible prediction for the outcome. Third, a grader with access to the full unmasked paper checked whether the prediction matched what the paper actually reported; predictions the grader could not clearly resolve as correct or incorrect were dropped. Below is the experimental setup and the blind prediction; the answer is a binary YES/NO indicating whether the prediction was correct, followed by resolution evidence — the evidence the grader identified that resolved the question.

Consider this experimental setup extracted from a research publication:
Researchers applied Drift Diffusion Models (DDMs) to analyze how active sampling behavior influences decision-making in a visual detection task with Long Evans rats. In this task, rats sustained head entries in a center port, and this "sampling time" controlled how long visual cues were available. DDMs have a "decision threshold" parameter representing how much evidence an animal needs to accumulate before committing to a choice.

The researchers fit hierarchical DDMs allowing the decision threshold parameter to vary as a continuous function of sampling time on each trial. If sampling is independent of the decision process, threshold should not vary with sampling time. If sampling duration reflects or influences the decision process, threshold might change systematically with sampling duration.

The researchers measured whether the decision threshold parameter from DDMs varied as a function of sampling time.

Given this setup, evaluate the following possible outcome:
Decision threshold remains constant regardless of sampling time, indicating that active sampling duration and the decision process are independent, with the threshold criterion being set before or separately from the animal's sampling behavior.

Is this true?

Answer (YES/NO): NO